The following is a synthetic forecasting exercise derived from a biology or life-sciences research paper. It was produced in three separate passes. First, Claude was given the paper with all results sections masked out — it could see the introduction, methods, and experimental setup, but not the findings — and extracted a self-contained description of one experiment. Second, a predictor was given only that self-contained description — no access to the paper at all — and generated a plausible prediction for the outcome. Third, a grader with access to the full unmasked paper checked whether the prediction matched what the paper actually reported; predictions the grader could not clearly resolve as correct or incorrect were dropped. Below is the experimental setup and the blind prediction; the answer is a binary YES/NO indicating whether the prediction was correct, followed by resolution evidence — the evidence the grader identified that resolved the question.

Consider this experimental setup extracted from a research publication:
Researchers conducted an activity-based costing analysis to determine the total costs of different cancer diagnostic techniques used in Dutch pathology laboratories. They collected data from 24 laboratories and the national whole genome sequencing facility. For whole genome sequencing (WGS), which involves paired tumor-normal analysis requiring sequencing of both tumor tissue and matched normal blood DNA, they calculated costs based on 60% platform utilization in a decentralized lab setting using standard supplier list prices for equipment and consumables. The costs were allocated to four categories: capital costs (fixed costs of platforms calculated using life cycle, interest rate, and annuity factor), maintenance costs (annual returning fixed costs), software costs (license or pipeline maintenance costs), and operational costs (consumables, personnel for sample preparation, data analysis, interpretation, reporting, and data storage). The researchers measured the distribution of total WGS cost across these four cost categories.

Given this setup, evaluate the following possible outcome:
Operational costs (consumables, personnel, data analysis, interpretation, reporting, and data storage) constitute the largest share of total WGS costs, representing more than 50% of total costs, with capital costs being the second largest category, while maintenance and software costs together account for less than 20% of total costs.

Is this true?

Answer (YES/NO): YES